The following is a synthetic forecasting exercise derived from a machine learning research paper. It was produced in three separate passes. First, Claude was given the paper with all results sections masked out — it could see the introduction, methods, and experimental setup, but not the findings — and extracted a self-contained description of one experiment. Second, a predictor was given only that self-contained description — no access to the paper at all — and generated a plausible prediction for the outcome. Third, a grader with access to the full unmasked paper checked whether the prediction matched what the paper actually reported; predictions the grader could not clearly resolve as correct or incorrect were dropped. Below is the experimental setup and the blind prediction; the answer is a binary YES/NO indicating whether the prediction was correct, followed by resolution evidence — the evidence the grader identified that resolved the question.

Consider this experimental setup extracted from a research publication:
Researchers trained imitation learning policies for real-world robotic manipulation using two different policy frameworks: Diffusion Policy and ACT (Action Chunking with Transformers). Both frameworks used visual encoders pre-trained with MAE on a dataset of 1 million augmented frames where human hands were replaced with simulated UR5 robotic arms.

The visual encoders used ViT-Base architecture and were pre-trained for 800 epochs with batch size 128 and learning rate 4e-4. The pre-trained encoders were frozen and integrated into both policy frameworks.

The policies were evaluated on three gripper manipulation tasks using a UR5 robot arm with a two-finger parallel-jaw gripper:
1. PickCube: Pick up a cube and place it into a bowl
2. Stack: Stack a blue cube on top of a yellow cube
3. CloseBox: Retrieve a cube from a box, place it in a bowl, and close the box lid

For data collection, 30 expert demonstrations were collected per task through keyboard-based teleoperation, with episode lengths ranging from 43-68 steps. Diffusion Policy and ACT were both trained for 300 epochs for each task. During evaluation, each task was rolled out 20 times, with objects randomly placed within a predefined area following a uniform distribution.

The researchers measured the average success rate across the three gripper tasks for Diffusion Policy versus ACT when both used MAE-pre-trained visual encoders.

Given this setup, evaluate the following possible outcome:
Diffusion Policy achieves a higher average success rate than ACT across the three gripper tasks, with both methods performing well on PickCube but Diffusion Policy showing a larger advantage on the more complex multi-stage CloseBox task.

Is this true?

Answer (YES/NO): NO